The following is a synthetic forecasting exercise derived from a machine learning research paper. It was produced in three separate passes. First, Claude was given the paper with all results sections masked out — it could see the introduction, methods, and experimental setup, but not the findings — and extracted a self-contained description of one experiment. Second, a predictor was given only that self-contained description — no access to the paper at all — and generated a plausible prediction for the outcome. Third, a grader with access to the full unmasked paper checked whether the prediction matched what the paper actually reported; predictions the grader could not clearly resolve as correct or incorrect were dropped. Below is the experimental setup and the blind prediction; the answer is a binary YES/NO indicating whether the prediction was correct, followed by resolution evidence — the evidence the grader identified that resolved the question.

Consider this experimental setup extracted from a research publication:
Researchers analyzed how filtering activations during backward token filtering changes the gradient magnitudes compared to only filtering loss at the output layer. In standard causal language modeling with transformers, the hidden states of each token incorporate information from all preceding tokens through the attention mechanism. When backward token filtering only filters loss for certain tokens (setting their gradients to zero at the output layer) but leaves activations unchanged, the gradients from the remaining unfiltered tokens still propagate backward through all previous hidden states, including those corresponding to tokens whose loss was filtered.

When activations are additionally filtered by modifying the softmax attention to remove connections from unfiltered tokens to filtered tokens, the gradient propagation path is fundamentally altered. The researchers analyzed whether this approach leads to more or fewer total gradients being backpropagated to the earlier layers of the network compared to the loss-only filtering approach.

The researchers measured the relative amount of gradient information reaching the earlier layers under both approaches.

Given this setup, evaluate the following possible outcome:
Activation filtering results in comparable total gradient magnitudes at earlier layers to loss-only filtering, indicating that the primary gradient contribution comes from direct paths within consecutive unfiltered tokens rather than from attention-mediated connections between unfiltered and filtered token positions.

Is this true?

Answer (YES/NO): NO